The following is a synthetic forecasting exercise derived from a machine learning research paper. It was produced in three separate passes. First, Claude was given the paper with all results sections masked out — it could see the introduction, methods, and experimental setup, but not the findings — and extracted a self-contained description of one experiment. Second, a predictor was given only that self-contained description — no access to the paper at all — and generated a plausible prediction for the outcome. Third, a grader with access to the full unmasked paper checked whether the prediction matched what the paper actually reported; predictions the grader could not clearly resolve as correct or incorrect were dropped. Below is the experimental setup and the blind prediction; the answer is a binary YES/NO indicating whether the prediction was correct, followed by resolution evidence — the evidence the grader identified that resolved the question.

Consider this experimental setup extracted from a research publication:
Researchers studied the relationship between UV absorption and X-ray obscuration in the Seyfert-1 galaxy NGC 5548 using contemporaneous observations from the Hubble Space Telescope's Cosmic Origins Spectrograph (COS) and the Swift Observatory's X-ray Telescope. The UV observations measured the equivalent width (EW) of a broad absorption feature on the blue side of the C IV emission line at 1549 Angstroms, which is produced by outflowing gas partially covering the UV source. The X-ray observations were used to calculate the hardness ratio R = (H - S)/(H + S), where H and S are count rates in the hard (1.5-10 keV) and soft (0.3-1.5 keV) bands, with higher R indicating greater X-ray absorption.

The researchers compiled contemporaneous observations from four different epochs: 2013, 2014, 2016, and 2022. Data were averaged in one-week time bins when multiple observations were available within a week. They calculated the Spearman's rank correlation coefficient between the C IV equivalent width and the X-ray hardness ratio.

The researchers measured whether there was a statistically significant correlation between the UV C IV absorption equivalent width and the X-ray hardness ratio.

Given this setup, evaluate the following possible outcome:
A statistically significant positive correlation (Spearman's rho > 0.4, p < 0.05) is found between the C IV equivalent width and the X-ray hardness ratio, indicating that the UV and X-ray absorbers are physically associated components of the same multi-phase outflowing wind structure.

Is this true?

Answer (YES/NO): YES